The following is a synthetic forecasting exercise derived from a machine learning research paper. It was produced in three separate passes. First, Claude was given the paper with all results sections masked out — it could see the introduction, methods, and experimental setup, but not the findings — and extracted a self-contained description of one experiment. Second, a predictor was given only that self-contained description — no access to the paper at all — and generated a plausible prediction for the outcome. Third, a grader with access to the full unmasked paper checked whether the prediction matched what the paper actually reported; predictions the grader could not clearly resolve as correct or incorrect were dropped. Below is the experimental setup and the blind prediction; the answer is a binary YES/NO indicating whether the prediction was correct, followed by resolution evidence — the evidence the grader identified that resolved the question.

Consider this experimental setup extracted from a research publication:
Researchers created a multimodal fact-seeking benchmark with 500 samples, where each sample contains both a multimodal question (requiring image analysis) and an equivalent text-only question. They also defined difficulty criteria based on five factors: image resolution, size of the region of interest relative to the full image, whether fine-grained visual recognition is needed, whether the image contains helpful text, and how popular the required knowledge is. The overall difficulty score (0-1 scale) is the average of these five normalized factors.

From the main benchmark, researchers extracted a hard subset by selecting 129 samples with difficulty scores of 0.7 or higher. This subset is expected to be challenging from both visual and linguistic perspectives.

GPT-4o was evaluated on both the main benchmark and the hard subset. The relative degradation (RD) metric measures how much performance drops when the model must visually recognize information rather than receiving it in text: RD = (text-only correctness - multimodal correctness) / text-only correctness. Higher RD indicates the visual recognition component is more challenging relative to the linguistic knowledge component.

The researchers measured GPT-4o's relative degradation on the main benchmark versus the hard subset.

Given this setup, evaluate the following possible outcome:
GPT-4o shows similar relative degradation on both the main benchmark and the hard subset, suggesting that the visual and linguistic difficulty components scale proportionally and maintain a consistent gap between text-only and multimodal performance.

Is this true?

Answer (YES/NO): NO